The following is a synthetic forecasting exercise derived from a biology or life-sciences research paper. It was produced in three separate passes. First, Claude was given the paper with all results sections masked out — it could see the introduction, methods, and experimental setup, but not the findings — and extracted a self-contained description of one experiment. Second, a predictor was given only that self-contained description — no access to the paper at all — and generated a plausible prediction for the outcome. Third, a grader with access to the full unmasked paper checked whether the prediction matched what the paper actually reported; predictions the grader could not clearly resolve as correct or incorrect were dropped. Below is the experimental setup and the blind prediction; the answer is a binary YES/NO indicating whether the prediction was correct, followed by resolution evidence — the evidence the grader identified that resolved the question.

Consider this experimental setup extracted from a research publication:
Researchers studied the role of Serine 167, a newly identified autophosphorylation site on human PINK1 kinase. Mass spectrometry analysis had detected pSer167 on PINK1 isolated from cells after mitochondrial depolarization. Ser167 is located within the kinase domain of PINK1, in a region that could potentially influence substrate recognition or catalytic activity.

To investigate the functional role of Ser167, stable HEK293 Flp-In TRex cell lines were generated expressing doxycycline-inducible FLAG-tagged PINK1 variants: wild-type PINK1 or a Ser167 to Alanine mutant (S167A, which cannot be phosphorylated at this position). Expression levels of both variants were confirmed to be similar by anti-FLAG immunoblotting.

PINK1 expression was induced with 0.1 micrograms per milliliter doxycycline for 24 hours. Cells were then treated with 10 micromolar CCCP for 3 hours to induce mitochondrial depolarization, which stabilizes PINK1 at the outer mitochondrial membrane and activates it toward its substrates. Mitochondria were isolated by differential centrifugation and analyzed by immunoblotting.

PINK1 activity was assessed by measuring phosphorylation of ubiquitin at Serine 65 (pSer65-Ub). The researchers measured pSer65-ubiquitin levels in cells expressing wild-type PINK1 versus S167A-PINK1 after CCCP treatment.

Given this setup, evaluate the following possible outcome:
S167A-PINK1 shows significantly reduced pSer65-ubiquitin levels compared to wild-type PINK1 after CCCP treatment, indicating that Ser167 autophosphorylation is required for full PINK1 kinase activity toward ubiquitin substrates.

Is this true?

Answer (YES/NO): YES